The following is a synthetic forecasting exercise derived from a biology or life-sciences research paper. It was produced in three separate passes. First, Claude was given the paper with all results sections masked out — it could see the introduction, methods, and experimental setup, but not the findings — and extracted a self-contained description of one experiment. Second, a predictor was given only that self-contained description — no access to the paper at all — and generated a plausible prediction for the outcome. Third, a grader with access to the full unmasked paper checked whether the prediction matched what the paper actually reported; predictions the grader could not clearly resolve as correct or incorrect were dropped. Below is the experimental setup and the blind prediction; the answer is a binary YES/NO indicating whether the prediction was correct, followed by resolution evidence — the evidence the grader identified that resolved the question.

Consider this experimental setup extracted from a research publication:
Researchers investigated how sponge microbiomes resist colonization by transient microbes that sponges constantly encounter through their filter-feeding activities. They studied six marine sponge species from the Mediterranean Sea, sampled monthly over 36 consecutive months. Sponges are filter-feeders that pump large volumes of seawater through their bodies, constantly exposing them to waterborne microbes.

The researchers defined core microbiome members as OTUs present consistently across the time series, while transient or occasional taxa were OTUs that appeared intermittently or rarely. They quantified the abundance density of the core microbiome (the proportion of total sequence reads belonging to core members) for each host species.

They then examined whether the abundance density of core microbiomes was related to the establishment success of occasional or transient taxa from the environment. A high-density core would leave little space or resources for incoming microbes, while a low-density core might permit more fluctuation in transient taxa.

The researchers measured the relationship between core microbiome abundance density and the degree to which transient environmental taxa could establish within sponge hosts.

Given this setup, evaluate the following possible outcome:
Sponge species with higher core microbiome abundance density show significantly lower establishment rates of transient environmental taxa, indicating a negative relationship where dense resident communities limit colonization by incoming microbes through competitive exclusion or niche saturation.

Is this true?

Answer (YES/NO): YES